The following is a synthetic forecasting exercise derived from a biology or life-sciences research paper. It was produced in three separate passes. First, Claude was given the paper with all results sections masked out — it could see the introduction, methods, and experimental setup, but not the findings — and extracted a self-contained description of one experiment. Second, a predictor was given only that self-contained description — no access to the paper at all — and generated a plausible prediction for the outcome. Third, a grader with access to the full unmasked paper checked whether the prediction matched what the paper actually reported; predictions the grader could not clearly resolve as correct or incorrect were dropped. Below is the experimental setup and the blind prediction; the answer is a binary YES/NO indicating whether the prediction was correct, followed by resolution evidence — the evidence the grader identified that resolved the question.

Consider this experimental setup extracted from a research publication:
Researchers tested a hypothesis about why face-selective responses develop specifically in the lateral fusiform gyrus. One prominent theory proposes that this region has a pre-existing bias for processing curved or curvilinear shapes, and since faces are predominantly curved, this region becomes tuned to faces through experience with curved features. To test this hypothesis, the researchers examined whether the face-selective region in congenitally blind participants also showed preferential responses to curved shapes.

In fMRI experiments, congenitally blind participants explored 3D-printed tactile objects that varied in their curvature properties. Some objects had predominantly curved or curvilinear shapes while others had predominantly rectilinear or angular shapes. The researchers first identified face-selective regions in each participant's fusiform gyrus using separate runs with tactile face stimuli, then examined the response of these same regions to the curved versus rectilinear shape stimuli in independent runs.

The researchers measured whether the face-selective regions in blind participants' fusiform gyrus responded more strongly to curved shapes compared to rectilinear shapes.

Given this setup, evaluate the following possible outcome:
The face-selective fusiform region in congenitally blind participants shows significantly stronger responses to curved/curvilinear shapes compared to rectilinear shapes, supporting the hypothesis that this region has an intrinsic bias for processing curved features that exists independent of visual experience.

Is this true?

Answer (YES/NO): NO